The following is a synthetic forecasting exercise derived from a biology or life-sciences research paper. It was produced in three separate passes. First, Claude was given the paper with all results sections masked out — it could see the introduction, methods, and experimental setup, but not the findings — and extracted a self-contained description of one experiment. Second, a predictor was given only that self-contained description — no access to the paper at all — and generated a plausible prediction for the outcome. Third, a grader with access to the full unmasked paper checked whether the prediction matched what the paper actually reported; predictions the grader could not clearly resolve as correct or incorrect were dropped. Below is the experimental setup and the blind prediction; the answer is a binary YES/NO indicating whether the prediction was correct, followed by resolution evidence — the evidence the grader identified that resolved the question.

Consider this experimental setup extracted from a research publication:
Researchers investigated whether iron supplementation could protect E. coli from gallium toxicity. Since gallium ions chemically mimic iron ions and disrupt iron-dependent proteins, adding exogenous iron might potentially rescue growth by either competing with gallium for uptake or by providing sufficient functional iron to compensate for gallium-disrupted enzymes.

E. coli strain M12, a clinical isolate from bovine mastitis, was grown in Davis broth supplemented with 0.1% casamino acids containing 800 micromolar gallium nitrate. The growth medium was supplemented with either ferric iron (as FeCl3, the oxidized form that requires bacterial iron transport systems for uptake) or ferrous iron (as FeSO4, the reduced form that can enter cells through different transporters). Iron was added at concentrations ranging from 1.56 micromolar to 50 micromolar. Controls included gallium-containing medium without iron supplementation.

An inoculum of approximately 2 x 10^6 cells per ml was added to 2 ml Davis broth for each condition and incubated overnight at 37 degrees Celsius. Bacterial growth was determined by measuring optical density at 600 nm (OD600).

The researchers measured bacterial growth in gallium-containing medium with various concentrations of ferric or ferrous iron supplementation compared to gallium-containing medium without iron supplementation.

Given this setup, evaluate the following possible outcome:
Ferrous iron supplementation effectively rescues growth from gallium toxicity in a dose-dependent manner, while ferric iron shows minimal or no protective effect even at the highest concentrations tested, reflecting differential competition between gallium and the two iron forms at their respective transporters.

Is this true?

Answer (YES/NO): NO